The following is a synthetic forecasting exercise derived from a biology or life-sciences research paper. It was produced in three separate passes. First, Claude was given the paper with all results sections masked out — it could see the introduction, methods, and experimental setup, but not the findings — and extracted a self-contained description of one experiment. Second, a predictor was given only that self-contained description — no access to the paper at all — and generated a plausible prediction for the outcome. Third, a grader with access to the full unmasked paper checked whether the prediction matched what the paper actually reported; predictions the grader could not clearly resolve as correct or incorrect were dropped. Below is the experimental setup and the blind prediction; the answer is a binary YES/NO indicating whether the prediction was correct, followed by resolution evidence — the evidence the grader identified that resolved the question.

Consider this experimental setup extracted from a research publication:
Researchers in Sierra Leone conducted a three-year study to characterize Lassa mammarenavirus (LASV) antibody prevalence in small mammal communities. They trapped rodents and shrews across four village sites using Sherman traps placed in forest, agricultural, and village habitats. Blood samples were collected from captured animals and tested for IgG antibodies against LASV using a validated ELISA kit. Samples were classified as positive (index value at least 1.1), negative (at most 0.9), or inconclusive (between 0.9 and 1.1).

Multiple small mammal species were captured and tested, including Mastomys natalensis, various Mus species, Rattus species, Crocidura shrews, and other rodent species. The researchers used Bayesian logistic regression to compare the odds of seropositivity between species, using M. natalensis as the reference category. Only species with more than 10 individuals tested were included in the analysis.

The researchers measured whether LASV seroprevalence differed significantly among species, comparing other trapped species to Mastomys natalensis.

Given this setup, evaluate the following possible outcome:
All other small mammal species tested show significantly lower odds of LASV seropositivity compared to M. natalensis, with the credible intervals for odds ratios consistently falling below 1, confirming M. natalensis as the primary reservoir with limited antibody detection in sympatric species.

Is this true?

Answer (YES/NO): NO